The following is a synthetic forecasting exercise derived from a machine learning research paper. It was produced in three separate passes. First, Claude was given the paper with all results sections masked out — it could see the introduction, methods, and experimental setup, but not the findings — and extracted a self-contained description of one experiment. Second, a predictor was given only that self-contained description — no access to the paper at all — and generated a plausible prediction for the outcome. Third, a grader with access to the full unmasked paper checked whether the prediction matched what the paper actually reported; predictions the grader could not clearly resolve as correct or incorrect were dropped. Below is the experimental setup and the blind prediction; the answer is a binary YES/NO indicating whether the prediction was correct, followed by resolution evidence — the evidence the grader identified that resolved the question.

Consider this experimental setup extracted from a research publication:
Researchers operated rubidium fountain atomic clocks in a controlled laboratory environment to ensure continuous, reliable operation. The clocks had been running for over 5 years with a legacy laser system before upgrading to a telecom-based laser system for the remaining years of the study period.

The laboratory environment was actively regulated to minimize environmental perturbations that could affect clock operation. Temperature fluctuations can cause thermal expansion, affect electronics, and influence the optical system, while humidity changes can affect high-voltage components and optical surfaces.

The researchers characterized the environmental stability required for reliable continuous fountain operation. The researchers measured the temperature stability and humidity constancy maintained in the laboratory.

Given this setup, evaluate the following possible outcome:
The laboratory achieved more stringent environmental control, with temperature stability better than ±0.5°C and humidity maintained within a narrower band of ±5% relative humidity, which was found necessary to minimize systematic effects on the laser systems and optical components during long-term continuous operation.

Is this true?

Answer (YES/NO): NO